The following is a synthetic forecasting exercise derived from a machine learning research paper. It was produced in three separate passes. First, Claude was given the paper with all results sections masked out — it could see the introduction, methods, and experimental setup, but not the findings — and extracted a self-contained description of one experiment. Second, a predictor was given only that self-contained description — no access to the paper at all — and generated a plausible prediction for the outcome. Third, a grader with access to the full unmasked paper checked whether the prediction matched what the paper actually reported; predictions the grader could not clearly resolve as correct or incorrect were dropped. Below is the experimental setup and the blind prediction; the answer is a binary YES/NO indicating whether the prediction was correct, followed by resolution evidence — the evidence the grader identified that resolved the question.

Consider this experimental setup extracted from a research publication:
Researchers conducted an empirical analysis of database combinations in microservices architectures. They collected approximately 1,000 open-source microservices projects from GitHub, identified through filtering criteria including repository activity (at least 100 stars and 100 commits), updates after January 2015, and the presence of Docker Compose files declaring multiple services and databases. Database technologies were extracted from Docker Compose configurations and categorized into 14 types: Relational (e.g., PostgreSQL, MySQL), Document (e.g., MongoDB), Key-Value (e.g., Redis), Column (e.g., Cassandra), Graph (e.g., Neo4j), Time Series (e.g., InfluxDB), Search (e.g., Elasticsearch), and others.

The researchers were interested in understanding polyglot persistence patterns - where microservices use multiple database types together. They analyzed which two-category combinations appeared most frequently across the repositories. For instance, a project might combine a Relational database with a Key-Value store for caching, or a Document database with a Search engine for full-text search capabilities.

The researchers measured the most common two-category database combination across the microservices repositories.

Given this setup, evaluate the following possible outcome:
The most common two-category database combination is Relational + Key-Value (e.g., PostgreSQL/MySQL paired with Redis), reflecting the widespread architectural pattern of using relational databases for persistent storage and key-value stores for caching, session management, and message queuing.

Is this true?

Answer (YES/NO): YES